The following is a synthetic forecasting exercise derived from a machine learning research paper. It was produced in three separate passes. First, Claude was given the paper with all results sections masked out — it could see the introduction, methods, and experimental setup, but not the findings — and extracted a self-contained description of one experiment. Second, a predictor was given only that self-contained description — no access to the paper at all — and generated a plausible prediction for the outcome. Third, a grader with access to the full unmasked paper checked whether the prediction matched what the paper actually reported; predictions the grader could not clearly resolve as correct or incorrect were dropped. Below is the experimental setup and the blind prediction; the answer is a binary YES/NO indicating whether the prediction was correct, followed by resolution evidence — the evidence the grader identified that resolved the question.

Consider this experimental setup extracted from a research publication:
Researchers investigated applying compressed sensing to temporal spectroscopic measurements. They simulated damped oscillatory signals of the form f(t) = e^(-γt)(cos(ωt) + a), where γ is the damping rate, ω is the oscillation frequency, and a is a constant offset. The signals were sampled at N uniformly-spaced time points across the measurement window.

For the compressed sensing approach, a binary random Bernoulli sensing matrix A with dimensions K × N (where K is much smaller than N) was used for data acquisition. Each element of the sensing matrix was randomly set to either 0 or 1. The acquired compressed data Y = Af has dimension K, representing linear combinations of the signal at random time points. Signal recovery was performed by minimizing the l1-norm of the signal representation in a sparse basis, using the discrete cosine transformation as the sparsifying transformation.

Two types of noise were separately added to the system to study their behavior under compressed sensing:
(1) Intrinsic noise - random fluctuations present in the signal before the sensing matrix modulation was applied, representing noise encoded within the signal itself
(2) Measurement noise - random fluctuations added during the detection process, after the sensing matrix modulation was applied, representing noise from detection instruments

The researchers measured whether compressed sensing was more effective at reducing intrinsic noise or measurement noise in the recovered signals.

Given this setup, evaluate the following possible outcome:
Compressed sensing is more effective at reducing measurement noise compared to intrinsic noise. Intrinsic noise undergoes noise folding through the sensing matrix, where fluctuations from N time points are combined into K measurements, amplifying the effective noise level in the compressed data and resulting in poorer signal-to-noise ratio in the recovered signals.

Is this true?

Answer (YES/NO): YES